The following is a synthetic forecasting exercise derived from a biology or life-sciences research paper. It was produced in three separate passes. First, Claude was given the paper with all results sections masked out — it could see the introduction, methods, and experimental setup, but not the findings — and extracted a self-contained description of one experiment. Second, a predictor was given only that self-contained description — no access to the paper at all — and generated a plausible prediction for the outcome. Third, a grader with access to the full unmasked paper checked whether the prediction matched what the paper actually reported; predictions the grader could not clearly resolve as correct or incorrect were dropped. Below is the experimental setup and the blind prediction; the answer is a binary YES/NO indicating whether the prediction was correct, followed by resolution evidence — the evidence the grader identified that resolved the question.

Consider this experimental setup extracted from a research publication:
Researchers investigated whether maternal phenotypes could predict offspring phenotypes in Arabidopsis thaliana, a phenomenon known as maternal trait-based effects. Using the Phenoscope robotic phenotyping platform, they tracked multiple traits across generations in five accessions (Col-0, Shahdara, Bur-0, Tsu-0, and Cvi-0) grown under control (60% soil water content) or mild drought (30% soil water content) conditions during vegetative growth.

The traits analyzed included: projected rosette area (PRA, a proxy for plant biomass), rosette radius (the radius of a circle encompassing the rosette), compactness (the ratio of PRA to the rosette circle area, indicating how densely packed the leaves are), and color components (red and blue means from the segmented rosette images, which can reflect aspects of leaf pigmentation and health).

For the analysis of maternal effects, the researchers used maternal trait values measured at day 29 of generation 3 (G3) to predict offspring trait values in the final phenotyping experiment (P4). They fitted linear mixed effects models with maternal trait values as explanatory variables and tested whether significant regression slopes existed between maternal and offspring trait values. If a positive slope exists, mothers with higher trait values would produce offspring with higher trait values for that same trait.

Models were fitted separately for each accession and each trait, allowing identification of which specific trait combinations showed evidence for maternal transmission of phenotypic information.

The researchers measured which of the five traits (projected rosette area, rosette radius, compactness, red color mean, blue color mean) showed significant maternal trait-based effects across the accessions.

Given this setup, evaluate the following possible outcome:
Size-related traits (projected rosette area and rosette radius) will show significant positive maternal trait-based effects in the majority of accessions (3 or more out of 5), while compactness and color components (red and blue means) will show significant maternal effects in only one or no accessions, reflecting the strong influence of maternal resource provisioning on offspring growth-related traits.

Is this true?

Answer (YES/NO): NO